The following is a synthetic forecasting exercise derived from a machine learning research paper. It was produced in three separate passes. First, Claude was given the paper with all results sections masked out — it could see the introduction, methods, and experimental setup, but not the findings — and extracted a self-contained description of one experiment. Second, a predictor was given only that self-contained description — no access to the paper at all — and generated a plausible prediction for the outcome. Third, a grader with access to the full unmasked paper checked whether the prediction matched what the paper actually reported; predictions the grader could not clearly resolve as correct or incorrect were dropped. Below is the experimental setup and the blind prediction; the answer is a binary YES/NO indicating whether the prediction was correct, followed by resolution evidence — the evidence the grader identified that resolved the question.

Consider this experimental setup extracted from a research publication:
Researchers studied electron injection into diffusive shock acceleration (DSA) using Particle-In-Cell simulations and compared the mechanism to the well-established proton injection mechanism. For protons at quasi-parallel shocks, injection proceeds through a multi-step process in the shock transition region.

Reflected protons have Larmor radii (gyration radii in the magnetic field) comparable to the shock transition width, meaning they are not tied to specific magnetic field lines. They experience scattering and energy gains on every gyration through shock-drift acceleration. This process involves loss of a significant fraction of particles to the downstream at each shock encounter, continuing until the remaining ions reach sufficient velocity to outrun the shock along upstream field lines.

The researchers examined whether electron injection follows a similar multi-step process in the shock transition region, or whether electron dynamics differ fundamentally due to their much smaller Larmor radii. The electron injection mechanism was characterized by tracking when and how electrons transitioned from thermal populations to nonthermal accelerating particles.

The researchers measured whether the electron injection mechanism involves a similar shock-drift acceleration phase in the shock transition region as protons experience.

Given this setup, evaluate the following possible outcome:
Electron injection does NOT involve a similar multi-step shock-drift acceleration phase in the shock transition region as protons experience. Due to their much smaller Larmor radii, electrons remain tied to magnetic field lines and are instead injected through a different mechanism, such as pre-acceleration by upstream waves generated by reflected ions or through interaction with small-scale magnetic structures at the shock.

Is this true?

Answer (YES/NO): YES